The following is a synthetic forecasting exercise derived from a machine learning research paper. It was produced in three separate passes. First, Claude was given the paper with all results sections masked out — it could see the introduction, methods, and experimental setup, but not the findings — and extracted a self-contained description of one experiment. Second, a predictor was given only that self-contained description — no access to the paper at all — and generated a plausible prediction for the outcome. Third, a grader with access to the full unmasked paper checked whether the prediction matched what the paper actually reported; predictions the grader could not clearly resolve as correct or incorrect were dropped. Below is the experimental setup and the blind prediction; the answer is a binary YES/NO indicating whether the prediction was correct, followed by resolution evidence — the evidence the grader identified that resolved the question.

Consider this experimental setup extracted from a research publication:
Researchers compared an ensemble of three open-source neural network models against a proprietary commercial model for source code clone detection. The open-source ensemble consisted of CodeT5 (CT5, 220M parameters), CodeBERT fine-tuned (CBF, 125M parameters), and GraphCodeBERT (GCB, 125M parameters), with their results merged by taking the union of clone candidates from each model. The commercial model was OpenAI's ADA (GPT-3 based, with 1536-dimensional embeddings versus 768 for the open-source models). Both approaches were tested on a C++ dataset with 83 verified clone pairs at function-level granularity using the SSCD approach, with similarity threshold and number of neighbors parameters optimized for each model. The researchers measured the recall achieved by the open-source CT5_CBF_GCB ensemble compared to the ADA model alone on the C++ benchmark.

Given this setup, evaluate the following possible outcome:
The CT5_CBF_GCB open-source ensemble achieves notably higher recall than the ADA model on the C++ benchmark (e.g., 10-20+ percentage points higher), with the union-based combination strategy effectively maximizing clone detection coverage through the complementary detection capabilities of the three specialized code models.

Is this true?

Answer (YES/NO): NO